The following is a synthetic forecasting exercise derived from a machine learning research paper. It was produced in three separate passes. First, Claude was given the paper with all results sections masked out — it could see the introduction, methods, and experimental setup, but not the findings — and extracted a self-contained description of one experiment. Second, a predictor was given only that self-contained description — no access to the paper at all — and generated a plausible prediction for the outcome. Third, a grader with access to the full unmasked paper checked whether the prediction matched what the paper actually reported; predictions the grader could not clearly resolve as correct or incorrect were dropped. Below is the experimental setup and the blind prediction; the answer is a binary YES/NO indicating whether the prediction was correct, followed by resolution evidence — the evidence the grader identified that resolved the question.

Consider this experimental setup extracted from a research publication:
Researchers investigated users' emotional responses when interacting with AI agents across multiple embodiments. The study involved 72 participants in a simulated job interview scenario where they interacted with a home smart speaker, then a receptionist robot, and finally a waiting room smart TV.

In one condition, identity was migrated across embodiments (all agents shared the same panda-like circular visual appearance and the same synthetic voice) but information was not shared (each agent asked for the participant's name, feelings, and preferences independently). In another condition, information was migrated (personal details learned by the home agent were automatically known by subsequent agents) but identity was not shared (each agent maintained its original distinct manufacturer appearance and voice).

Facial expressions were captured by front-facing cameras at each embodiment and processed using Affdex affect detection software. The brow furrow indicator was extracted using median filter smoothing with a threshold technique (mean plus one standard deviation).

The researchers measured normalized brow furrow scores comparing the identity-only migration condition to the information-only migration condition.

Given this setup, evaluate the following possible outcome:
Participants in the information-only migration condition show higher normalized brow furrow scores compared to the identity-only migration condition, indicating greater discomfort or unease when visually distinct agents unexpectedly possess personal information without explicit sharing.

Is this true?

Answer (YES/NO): NO